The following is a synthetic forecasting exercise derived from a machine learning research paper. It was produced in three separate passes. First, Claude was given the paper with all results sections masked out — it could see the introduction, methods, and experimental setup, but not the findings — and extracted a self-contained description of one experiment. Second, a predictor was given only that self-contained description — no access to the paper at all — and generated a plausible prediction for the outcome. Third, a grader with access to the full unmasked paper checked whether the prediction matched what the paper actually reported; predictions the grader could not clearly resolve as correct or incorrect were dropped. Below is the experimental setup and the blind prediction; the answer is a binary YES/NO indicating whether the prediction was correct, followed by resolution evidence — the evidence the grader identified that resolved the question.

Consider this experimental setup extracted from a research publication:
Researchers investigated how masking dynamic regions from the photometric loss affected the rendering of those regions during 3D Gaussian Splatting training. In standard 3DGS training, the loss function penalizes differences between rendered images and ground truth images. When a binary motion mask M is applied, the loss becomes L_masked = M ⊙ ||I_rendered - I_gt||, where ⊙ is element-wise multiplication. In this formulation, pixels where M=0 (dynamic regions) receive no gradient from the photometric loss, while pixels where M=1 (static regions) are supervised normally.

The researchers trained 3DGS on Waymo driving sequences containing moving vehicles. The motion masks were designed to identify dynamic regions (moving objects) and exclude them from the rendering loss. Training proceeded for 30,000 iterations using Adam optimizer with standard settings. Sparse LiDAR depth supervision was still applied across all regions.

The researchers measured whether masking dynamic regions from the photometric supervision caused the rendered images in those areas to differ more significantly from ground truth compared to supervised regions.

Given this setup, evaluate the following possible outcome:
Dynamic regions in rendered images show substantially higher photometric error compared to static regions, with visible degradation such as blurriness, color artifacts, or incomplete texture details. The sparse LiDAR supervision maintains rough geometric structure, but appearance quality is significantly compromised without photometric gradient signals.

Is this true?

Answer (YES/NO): YES